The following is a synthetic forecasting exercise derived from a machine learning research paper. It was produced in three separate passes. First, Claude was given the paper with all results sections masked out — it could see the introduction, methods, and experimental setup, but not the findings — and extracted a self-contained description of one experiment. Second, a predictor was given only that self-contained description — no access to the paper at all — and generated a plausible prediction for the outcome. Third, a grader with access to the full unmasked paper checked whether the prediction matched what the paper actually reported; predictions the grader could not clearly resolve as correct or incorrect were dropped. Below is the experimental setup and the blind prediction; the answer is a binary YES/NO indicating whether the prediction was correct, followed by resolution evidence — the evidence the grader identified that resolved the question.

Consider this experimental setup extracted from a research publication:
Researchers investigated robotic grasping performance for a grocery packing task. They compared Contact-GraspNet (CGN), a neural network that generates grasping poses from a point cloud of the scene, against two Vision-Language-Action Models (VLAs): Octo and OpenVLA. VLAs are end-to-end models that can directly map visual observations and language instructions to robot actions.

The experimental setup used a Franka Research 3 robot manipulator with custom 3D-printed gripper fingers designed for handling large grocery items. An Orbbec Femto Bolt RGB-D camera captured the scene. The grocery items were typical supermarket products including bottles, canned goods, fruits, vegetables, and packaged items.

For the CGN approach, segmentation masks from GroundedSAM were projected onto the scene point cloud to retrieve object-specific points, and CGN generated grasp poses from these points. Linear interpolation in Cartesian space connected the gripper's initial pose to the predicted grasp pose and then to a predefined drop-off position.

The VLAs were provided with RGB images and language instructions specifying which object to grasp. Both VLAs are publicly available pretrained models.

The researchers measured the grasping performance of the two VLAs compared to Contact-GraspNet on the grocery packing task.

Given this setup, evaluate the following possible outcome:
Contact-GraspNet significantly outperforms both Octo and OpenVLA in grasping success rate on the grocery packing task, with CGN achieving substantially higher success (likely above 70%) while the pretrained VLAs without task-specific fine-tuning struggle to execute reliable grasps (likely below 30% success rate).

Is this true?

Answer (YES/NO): YES